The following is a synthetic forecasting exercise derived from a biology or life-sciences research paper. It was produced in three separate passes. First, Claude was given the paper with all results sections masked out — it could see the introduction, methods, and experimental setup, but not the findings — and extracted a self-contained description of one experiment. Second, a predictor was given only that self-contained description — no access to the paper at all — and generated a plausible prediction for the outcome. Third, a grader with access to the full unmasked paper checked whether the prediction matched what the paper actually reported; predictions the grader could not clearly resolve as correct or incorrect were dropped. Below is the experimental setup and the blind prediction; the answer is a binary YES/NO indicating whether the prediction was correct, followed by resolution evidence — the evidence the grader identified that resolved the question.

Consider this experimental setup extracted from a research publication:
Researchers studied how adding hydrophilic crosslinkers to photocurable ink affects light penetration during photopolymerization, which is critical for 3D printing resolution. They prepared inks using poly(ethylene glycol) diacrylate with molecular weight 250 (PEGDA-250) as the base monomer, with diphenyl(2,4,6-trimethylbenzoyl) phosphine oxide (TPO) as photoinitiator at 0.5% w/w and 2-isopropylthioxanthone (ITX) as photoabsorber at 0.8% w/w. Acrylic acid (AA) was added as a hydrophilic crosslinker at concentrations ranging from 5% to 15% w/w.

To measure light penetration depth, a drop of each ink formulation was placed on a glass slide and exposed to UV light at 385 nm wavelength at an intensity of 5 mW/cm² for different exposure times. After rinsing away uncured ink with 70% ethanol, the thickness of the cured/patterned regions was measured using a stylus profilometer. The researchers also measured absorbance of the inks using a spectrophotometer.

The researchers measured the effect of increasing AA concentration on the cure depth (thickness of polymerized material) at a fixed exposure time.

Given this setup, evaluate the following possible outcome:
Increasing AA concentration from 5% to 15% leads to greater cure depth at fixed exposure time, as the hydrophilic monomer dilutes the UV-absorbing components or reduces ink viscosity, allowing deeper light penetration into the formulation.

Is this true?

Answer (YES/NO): NO